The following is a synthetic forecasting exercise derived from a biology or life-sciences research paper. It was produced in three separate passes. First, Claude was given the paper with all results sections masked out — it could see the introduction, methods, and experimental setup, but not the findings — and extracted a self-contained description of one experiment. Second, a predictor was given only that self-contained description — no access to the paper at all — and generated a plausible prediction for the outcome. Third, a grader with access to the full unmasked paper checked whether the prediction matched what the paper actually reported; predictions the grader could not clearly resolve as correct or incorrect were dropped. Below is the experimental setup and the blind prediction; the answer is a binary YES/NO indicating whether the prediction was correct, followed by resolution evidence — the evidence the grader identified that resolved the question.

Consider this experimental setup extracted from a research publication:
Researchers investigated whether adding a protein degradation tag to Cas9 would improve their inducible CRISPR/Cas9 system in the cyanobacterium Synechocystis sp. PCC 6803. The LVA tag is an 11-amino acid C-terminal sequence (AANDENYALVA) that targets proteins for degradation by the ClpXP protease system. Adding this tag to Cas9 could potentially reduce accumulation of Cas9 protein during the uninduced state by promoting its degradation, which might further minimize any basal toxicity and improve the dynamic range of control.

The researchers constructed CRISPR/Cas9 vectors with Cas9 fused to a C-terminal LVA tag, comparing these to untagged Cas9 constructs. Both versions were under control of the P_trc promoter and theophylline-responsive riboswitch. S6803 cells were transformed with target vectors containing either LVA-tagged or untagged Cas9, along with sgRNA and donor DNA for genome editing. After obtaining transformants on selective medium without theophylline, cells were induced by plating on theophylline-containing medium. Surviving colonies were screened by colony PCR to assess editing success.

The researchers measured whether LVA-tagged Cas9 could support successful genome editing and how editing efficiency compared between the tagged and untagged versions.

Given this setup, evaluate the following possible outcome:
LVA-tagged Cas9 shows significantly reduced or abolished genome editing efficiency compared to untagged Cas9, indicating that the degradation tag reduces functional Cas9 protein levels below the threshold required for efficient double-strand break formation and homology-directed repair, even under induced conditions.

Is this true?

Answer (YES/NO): NO